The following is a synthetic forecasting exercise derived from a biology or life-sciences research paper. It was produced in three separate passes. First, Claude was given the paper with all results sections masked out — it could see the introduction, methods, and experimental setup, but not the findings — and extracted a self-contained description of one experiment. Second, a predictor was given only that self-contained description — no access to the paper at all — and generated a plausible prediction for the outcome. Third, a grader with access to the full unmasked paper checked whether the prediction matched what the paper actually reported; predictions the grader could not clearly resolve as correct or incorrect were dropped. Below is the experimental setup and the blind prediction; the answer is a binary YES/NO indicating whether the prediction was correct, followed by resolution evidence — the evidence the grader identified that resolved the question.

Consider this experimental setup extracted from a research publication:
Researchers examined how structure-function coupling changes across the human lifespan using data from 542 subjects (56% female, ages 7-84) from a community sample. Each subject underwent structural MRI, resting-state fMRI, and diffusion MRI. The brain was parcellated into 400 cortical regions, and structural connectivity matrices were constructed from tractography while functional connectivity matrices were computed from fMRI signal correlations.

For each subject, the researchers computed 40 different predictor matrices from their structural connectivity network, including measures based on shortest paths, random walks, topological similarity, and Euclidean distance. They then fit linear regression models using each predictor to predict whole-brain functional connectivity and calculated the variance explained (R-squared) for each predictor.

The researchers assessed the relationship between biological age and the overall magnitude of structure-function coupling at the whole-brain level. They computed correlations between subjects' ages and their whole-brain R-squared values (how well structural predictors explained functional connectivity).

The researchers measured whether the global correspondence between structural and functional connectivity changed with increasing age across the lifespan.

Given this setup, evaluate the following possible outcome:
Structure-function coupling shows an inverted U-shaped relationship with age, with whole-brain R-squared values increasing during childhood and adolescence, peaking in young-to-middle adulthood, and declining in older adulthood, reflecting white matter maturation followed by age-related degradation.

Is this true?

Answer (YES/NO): NO